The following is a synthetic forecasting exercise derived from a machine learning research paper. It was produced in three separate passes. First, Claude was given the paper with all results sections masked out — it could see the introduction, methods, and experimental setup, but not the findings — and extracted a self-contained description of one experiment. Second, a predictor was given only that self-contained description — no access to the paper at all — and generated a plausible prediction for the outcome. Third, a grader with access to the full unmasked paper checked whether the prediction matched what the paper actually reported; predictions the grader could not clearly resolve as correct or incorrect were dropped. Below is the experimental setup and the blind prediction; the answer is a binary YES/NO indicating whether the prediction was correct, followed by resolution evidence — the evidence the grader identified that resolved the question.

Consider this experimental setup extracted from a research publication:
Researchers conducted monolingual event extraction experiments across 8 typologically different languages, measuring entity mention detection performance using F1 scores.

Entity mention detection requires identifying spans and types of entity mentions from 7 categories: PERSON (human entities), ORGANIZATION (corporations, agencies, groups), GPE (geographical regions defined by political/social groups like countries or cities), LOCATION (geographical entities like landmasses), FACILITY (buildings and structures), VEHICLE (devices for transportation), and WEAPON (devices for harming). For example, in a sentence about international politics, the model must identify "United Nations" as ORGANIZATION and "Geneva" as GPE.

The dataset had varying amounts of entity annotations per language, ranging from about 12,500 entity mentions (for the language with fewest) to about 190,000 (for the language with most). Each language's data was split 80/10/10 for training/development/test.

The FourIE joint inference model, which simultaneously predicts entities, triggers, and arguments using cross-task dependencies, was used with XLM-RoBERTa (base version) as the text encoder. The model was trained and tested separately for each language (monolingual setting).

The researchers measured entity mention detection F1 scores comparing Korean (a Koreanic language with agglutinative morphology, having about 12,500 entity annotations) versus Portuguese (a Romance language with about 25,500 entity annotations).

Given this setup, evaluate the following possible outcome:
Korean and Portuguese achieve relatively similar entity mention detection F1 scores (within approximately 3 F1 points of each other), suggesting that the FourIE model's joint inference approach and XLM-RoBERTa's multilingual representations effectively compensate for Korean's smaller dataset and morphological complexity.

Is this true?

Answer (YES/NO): NO